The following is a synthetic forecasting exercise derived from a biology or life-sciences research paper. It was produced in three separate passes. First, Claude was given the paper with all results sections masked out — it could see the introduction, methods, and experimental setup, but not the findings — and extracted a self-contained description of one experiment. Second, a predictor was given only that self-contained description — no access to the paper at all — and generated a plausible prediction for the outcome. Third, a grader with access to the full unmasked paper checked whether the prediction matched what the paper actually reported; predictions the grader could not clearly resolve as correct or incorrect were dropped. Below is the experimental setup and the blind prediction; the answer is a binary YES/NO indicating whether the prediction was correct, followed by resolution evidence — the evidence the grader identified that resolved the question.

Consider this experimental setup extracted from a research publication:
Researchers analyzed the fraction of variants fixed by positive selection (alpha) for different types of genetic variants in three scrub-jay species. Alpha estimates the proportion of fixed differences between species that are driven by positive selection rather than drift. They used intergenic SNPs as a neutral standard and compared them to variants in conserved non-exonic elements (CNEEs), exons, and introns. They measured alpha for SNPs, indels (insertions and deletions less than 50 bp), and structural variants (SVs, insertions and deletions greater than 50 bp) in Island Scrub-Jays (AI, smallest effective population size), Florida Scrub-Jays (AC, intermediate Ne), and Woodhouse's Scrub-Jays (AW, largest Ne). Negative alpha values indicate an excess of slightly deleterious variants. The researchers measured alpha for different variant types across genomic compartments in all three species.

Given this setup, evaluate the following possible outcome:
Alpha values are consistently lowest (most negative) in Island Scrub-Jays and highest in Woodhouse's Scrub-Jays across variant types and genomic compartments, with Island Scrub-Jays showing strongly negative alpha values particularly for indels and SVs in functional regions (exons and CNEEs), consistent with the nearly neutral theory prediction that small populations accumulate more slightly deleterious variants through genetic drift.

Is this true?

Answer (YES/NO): YES